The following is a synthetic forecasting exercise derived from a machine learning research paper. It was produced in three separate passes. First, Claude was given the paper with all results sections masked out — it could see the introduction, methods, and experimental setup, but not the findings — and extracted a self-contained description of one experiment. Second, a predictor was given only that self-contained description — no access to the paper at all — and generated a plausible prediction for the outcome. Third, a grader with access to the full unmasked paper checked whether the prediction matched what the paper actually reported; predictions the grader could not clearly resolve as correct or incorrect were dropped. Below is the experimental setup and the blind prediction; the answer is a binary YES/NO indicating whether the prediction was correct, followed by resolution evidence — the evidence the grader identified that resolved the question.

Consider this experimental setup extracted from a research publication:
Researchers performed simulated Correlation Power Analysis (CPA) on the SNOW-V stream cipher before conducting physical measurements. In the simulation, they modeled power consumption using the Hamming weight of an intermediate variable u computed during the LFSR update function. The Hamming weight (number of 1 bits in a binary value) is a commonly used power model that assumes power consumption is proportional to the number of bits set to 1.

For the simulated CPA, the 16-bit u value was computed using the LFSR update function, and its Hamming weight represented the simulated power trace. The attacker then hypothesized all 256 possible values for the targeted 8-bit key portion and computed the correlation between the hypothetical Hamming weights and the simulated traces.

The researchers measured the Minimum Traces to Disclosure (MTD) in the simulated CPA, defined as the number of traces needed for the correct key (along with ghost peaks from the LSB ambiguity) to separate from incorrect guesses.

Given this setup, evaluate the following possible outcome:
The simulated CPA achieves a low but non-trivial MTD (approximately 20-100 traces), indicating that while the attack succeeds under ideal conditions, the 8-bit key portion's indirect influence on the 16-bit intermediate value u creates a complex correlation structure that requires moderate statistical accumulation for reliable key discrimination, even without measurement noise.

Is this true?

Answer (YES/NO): YES